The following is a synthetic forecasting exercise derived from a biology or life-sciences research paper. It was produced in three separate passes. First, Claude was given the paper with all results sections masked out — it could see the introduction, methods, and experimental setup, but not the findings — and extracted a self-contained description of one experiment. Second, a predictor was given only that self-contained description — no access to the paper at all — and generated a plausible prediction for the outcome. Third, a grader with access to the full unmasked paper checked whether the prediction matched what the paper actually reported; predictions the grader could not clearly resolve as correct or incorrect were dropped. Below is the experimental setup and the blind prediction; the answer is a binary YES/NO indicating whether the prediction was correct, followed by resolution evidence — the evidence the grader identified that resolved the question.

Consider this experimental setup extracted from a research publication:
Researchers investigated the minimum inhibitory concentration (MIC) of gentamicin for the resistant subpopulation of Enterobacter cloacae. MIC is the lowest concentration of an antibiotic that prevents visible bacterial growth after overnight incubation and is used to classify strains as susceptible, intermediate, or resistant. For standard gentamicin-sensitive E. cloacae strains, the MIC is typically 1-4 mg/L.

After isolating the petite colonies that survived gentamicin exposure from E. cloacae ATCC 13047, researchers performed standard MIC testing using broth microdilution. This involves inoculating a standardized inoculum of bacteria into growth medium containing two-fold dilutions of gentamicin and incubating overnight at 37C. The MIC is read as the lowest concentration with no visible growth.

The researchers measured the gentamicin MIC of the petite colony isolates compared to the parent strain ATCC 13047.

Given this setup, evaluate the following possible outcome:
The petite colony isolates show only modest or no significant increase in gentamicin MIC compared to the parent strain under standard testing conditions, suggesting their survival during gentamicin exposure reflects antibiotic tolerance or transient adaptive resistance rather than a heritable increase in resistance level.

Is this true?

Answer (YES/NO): NO